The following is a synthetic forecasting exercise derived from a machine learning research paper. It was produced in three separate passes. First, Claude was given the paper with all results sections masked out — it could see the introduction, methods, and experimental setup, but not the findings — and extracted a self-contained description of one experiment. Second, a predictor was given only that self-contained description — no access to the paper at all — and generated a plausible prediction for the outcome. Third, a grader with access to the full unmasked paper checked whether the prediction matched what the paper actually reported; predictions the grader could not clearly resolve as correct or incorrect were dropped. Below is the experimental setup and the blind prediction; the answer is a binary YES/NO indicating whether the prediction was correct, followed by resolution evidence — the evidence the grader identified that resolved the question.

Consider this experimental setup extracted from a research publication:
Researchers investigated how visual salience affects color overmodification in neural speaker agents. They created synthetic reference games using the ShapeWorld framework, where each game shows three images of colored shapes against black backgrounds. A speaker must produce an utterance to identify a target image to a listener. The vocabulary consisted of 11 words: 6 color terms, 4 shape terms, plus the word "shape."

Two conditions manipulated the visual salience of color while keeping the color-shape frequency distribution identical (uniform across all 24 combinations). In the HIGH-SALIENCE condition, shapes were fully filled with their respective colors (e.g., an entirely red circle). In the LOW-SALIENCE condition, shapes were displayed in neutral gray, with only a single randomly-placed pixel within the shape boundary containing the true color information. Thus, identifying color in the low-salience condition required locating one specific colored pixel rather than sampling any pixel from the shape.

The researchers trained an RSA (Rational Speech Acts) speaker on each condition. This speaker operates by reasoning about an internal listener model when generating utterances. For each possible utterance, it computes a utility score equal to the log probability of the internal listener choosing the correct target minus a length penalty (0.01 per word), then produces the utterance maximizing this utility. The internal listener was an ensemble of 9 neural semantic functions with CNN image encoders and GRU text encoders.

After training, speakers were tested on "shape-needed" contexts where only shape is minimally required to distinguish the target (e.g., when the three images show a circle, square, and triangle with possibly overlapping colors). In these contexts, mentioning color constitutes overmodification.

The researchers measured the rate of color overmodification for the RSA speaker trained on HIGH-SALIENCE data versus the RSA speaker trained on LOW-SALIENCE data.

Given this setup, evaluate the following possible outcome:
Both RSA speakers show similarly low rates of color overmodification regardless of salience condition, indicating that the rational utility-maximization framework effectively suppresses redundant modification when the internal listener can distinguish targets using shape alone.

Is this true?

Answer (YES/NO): NO